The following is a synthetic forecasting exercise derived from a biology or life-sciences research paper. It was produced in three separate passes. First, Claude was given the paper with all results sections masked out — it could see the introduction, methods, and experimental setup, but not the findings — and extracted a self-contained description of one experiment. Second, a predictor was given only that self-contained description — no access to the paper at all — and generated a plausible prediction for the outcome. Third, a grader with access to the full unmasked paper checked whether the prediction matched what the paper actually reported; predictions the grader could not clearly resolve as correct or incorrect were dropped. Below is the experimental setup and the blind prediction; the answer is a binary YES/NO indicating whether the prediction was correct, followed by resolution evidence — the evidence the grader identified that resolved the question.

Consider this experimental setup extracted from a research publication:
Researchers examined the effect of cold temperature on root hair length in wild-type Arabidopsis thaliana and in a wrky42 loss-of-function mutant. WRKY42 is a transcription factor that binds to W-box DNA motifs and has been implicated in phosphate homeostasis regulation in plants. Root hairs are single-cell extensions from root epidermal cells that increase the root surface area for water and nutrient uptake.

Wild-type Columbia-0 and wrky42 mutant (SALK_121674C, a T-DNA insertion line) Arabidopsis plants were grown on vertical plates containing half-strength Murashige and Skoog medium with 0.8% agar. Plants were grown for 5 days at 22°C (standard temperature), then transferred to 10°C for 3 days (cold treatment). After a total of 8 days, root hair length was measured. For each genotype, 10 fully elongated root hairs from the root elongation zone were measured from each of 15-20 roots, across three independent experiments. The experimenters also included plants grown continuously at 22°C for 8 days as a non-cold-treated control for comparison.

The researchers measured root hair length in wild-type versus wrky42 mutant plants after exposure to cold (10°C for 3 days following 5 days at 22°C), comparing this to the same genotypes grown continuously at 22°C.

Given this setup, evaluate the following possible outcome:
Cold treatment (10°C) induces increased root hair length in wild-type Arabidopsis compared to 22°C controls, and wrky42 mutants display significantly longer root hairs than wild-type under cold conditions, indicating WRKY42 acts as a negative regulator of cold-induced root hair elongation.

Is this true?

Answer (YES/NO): NO